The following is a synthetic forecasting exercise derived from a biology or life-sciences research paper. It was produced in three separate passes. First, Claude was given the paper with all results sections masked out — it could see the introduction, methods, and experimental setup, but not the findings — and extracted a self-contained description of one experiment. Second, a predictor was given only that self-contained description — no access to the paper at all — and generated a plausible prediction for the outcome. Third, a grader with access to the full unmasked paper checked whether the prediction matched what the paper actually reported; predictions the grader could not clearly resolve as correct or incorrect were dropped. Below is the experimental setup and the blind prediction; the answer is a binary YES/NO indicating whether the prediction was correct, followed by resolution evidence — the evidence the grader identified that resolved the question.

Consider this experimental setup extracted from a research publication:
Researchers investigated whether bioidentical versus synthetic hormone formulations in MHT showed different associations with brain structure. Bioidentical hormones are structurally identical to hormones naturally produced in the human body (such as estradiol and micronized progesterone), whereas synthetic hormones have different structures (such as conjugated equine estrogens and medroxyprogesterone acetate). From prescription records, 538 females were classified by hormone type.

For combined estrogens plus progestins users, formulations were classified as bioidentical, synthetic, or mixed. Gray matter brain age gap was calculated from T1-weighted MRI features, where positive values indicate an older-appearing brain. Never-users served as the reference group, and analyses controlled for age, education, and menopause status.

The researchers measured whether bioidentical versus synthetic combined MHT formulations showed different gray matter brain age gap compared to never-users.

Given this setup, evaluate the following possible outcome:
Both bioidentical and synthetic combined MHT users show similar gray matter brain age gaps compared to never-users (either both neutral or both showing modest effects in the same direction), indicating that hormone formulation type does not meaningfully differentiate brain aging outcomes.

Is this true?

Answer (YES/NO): YES